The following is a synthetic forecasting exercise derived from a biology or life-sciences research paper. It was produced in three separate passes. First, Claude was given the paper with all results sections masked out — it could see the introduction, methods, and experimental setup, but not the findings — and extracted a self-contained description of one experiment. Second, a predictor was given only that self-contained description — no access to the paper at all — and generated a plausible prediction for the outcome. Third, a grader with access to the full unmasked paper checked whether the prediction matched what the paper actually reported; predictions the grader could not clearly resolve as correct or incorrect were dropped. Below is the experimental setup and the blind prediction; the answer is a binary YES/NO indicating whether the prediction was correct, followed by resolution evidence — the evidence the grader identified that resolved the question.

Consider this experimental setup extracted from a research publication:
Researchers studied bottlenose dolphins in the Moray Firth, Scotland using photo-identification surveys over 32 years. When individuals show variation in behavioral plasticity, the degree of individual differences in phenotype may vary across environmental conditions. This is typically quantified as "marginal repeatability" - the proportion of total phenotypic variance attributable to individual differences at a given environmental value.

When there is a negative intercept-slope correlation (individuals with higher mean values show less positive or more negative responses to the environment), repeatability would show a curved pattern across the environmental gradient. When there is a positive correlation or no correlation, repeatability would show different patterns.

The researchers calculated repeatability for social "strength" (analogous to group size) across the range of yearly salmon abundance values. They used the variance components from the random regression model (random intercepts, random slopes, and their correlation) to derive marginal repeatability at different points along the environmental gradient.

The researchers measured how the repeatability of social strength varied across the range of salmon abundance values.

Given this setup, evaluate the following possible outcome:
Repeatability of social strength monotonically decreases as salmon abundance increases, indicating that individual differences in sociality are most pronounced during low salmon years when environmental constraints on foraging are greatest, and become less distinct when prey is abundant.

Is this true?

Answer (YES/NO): YES